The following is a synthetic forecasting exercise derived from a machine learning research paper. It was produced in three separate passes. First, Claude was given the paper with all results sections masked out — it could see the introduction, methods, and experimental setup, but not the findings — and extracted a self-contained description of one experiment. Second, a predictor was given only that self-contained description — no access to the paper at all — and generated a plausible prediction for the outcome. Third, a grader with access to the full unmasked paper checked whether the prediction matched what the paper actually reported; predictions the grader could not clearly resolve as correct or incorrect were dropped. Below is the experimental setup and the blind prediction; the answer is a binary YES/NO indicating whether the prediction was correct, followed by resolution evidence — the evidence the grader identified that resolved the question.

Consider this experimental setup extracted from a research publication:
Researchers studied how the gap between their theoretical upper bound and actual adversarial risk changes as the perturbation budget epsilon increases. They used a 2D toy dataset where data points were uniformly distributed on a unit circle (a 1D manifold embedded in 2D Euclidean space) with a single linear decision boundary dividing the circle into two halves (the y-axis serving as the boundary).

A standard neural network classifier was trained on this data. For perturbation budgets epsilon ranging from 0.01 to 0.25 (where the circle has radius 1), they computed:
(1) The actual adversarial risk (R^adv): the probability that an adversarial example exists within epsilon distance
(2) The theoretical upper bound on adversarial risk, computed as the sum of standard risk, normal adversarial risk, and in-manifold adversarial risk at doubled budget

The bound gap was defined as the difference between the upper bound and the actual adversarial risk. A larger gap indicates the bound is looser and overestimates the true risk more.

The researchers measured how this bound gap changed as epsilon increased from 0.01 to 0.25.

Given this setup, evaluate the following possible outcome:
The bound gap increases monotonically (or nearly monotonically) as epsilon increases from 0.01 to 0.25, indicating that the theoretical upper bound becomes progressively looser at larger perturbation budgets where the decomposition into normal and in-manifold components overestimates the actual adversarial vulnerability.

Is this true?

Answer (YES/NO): YES